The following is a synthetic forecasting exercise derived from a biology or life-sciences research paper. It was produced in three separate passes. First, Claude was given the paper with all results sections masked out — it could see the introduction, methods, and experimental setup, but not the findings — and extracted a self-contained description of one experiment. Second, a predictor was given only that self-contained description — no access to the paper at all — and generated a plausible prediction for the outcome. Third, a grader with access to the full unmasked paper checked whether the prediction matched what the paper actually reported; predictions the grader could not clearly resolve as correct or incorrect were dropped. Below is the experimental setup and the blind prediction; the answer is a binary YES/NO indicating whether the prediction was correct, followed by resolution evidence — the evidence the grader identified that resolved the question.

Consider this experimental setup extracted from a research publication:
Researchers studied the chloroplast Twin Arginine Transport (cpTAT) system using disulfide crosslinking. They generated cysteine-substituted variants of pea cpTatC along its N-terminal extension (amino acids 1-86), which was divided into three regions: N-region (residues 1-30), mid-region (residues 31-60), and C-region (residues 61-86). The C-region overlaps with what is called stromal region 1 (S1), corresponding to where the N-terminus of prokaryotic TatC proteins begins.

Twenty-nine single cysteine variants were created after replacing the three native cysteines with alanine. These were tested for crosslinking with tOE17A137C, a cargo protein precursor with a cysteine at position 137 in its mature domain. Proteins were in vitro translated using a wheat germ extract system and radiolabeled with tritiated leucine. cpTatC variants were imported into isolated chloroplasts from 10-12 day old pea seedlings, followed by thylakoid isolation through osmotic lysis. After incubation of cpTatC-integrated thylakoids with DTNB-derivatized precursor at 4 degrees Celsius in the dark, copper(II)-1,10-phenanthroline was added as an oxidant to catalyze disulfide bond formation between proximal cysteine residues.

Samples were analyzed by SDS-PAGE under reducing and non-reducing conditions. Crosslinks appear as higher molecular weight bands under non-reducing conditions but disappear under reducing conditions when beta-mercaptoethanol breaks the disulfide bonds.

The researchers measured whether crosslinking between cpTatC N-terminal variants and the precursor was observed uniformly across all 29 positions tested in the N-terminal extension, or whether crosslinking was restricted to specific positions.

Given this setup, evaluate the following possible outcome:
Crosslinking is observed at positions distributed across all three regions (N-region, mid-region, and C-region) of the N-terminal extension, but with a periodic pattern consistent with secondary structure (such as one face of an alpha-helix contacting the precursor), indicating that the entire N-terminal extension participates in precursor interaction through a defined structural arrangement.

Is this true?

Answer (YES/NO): NO